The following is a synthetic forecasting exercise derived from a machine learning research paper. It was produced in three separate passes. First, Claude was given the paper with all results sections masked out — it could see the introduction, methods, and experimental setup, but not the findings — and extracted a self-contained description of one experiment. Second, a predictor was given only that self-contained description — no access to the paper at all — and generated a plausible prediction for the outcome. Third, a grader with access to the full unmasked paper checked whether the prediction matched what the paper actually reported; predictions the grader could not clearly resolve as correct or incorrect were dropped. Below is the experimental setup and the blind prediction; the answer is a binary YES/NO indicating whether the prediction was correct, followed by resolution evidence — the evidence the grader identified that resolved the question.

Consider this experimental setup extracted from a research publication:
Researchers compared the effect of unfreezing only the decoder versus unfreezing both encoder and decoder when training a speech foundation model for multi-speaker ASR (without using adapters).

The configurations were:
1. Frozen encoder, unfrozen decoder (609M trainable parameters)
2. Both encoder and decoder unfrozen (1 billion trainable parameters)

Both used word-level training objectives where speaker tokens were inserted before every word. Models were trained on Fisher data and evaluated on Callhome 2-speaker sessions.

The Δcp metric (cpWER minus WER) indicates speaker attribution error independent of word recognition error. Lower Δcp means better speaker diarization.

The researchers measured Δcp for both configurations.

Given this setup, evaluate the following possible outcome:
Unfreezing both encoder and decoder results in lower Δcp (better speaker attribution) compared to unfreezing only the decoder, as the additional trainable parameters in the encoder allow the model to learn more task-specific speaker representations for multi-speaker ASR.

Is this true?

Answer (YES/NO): YES